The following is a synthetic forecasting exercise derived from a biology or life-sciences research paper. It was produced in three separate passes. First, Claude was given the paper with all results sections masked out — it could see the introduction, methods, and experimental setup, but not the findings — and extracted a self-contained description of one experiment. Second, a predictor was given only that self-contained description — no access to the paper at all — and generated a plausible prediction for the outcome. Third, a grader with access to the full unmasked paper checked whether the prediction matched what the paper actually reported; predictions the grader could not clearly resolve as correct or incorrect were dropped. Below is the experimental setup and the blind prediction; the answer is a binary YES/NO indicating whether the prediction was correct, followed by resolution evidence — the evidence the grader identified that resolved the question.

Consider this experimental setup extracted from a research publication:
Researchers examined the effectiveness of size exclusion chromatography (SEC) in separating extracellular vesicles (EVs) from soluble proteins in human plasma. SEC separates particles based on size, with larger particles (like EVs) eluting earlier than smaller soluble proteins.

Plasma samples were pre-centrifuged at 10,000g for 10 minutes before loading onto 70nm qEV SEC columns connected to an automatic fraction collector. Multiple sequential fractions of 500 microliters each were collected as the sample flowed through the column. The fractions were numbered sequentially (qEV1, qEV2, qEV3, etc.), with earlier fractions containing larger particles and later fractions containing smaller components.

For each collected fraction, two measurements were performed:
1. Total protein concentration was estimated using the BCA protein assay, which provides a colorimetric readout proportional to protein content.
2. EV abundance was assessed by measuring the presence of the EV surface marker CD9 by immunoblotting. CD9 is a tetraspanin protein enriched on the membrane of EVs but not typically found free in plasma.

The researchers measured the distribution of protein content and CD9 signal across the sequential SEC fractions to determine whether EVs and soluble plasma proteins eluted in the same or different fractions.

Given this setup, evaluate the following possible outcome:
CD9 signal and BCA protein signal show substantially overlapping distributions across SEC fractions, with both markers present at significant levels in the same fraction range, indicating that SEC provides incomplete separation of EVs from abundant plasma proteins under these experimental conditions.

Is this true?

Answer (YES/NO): NO